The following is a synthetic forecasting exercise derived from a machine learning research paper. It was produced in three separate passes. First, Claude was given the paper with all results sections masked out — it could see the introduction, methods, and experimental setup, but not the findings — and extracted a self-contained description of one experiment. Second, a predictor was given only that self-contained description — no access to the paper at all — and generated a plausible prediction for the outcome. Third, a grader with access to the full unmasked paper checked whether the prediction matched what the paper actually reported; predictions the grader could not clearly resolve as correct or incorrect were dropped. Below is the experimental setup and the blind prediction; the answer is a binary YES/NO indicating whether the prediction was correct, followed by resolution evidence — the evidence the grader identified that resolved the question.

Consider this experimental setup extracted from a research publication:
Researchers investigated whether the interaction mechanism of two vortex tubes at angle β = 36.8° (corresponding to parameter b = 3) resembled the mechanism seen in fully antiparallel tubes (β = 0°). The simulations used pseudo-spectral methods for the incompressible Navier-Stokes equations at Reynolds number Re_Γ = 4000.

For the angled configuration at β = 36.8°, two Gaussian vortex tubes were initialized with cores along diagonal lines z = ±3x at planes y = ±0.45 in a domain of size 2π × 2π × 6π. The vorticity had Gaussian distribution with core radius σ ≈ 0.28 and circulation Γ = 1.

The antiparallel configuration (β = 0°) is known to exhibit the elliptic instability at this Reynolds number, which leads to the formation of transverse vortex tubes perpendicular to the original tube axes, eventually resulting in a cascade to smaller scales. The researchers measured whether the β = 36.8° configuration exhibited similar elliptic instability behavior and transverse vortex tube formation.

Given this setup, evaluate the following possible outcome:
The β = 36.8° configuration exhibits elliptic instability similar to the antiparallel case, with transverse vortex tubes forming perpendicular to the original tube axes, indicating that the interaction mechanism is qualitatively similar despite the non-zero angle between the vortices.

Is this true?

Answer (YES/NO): YES